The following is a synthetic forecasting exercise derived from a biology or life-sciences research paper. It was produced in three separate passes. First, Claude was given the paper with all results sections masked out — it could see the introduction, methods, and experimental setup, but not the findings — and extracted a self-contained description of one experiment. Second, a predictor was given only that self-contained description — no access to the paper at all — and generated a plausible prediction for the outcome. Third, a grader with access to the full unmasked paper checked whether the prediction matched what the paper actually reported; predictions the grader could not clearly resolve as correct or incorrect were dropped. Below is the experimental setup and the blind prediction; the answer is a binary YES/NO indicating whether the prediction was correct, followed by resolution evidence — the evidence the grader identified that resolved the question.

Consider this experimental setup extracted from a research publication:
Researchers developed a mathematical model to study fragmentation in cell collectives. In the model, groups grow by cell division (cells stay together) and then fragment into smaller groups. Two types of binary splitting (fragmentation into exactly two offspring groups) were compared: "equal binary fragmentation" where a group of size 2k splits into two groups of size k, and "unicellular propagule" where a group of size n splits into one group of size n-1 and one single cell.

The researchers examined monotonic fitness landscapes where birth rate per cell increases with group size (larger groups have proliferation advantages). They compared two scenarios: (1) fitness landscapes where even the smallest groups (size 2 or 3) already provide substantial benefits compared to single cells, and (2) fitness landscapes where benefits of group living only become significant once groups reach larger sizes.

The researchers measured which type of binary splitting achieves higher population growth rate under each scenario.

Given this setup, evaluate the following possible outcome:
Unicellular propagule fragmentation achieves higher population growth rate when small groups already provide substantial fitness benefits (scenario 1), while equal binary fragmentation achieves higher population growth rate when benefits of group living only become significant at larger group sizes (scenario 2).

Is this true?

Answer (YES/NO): NO